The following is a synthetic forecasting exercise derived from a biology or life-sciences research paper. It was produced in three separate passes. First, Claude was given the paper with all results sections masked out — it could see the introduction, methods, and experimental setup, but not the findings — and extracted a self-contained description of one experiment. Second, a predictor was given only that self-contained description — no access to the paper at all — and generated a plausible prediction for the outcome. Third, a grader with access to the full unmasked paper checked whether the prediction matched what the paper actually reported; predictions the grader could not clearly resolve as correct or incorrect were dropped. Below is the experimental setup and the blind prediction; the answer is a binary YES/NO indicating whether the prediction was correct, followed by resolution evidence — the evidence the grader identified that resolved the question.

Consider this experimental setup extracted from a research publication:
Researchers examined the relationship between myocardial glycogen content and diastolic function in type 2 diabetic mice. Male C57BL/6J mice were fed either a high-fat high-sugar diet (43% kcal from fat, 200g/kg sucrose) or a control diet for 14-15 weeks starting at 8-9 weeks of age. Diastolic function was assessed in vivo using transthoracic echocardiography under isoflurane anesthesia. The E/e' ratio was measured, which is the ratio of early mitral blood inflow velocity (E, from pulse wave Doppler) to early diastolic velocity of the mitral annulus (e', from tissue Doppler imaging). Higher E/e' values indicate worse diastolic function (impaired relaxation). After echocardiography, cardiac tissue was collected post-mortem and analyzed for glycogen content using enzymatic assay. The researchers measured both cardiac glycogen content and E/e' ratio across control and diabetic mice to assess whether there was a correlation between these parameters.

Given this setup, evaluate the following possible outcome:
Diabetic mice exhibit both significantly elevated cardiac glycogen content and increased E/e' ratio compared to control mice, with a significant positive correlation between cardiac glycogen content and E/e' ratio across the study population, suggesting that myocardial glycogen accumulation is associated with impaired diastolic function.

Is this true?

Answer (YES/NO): YES